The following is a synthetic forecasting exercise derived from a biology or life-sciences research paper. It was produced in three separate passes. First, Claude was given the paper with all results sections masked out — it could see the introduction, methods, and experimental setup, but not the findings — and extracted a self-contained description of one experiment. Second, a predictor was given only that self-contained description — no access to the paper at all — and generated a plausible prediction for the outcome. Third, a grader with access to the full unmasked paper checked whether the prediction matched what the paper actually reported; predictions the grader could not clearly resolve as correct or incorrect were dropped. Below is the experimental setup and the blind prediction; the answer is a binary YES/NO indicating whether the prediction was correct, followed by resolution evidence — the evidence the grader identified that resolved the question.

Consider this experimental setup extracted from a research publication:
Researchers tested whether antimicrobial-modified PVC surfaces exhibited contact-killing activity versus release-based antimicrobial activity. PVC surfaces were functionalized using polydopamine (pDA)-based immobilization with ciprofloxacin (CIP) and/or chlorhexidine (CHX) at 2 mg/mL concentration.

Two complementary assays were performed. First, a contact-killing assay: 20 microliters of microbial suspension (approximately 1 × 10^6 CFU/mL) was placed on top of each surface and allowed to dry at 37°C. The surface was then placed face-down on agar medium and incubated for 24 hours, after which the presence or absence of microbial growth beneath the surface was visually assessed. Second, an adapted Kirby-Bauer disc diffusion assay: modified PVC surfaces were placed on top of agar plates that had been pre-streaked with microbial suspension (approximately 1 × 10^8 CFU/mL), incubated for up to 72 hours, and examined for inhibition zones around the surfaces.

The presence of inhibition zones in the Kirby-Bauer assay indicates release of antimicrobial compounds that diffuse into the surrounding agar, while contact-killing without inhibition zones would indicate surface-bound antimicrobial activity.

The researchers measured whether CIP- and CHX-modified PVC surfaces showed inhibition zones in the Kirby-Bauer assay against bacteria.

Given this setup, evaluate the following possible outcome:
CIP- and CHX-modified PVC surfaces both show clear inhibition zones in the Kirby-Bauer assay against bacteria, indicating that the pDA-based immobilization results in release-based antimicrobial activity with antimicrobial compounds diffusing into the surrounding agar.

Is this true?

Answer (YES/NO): YES